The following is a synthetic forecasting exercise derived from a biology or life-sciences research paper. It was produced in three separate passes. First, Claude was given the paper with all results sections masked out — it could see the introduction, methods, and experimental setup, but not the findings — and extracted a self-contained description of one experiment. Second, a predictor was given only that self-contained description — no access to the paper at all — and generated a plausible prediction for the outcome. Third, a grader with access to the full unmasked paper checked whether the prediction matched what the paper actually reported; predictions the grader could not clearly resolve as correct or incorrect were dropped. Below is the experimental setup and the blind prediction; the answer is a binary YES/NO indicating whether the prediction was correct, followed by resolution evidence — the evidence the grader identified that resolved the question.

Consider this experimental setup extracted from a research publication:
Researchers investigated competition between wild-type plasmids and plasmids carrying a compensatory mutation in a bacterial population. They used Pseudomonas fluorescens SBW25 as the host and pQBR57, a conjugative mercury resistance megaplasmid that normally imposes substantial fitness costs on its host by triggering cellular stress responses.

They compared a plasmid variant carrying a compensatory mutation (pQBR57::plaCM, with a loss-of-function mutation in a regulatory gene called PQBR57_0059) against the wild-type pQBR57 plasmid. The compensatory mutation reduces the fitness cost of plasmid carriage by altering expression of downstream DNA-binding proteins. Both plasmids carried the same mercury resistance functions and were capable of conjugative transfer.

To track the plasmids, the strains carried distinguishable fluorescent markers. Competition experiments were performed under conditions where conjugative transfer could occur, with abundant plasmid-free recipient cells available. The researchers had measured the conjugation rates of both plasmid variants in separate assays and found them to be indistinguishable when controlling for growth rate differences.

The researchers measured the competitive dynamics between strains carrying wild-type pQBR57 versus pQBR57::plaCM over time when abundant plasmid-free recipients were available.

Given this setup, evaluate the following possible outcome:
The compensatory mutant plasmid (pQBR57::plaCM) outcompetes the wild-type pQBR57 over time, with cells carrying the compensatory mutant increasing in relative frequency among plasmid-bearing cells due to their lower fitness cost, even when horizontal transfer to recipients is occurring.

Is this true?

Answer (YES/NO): NO